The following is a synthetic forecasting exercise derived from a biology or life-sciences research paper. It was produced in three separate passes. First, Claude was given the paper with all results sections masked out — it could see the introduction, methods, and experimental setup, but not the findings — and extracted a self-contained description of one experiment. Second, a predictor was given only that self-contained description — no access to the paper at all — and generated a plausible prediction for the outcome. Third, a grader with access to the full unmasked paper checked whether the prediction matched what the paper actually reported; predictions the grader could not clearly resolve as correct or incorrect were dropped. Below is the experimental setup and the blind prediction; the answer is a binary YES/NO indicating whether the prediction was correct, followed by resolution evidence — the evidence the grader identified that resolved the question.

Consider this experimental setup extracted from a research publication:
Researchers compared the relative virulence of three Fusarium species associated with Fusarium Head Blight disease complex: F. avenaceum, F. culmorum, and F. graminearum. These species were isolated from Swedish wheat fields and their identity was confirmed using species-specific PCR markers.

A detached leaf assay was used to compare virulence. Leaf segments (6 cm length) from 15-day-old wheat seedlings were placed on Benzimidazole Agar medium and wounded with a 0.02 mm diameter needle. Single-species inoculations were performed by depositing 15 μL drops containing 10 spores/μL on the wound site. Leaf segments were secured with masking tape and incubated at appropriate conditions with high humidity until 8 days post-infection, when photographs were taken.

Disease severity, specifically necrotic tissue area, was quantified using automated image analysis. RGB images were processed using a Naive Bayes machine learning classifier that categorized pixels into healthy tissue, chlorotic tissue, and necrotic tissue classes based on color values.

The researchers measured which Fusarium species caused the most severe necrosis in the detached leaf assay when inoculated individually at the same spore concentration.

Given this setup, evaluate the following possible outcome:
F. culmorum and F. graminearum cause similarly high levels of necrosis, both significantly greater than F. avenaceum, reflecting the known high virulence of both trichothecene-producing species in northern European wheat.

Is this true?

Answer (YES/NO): NO